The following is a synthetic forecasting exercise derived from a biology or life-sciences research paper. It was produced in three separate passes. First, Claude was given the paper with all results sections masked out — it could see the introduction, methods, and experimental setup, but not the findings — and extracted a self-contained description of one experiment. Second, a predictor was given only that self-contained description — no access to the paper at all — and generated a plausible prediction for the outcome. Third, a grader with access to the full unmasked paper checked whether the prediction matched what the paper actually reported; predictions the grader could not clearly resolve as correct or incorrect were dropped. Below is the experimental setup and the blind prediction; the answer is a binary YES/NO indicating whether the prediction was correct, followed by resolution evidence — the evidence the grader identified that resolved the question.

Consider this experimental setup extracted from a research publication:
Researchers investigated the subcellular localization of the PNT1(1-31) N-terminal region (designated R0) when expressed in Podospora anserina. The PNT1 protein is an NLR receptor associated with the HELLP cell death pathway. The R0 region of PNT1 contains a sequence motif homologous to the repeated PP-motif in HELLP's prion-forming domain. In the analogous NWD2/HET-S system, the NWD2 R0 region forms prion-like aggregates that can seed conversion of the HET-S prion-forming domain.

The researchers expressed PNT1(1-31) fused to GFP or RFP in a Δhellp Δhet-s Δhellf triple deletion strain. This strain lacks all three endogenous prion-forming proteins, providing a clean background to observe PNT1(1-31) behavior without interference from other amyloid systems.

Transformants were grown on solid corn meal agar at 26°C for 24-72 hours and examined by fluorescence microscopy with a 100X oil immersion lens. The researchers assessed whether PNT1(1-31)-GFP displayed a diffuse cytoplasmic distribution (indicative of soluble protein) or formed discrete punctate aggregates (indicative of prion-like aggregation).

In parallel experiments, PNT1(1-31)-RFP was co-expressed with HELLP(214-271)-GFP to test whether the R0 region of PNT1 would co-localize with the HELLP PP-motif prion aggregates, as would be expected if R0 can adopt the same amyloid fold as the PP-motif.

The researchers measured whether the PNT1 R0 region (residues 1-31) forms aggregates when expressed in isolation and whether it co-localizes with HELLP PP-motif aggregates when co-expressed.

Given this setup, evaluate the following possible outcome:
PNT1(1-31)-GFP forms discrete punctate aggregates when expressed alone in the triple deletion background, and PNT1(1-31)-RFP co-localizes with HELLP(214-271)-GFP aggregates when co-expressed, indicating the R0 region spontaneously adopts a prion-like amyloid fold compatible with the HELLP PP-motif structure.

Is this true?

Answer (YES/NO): YES